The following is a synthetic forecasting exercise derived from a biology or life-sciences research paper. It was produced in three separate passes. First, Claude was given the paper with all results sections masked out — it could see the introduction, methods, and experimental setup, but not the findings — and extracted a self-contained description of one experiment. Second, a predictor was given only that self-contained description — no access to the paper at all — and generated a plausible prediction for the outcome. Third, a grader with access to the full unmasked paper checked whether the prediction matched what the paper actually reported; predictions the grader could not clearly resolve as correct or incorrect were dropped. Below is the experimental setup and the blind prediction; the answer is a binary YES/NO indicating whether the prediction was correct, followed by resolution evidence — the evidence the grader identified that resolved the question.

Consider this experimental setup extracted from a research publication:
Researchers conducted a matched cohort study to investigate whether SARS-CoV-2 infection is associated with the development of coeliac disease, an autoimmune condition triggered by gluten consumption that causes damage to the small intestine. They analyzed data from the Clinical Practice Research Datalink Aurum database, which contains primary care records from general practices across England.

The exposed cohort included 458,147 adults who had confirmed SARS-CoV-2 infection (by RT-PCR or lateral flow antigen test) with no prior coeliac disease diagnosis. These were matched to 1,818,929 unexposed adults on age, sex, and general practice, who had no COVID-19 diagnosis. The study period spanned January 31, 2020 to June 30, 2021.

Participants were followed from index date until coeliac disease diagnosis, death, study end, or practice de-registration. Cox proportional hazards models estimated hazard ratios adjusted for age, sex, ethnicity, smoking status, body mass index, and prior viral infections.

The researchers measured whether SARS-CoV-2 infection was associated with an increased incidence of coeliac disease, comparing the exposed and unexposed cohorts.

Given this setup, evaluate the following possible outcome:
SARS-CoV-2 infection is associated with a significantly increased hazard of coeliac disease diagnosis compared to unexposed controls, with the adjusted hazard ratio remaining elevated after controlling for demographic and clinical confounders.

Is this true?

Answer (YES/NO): NO